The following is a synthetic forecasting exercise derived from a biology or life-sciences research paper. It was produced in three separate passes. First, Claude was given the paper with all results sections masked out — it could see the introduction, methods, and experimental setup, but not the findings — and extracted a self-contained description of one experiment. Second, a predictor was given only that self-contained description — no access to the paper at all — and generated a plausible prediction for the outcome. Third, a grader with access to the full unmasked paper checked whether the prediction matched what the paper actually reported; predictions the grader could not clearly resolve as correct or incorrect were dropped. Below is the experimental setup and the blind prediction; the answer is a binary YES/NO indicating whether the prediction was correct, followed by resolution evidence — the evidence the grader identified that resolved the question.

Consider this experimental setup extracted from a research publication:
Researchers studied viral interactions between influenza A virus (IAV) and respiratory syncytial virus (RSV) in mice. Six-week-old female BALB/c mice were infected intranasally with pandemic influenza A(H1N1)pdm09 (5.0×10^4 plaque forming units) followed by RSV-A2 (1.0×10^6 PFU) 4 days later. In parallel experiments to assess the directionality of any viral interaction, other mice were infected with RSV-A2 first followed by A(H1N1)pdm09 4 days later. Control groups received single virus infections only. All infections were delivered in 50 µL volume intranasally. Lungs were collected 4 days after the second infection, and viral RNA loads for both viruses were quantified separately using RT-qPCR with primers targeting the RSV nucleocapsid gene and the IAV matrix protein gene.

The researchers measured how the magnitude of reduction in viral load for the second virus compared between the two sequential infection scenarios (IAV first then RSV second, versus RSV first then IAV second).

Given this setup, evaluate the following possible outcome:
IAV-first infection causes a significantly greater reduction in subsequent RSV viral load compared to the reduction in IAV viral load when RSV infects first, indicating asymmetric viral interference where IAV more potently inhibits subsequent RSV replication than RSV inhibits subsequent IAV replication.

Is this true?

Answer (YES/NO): YES